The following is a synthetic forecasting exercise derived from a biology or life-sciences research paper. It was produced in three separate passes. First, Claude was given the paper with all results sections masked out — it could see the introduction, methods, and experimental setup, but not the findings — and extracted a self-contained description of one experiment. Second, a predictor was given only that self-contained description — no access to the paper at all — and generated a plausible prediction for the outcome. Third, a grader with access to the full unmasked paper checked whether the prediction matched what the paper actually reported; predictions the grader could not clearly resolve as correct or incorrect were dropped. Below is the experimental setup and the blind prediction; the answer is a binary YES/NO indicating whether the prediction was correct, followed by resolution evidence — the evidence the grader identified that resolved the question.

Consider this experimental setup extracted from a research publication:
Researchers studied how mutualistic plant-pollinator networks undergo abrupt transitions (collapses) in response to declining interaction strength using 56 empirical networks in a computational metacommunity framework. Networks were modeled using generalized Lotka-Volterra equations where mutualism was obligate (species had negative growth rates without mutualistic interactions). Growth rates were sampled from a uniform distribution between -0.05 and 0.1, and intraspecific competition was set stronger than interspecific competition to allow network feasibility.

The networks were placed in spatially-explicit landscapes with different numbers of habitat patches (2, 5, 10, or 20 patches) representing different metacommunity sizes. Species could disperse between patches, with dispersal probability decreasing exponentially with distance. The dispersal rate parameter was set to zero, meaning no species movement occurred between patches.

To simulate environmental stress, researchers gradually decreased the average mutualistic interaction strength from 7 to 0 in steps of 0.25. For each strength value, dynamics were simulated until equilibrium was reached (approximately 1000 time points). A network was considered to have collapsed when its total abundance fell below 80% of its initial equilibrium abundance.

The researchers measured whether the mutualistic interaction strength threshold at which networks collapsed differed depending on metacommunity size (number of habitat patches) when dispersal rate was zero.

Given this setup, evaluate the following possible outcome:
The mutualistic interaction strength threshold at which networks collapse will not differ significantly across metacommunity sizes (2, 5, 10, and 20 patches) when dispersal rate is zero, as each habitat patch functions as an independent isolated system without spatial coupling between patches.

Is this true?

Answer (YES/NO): YES